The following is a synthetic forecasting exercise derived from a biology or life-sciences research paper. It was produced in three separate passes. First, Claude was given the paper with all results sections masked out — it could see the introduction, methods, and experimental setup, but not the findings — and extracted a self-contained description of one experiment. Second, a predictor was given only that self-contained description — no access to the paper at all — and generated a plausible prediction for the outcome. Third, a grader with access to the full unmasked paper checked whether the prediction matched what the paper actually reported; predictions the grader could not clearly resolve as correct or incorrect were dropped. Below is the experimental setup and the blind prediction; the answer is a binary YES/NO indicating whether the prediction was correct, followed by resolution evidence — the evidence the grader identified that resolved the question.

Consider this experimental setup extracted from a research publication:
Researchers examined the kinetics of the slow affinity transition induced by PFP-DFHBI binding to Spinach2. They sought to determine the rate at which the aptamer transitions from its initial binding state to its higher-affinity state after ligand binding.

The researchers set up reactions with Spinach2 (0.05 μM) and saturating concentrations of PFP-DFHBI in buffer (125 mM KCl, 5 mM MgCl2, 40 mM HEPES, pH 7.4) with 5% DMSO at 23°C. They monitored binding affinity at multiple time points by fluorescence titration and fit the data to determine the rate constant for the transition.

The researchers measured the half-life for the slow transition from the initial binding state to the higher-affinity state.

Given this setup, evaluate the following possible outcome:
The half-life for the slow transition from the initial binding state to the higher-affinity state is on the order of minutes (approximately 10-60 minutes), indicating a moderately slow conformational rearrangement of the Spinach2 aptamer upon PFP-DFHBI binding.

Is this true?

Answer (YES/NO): YES